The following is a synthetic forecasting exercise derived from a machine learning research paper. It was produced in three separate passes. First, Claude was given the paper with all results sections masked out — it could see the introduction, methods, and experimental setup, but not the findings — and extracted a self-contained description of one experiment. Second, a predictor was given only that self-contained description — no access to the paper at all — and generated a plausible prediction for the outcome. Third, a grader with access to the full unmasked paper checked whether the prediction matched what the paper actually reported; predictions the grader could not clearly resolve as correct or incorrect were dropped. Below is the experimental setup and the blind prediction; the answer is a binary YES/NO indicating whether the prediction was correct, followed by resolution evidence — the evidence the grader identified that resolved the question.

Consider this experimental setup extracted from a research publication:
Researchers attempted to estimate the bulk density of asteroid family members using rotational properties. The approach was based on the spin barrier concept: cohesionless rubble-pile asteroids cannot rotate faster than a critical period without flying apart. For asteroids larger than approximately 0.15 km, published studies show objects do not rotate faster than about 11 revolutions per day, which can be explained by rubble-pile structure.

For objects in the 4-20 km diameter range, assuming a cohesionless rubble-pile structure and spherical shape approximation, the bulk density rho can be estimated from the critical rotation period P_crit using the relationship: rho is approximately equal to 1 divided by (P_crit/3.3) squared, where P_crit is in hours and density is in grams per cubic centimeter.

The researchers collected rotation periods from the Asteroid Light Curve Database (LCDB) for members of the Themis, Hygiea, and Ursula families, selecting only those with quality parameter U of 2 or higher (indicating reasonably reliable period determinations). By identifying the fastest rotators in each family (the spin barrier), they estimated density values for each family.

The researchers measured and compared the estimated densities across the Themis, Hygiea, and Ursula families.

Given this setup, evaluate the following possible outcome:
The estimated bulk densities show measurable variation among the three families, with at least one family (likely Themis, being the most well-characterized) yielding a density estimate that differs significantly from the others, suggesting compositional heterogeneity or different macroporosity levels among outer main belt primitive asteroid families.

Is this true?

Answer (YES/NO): NO